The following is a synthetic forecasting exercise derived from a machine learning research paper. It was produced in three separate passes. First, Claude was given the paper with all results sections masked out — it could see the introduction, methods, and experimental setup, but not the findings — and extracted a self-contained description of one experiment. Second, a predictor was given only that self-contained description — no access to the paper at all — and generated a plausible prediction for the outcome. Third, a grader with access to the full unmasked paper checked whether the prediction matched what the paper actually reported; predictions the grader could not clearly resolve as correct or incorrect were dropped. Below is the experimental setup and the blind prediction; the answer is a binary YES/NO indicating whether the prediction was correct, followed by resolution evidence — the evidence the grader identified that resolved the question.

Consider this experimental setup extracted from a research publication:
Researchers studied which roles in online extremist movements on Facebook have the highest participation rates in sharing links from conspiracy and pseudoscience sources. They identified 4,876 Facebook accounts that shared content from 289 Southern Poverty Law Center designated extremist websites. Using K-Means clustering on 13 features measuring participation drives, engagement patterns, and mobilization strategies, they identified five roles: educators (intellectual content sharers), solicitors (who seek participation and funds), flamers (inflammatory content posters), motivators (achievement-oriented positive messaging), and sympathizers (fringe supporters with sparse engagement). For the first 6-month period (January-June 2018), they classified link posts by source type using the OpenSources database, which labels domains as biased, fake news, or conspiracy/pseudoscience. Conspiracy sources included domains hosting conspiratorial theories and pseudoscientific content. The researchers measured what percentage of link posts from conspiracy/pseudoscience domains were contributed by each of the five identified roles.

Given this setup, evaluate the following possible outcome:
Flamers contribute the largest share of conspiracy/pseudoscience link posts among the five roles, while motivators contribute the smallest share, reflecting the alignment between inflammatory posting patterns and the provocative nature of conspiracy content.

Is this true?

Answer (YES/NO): NO